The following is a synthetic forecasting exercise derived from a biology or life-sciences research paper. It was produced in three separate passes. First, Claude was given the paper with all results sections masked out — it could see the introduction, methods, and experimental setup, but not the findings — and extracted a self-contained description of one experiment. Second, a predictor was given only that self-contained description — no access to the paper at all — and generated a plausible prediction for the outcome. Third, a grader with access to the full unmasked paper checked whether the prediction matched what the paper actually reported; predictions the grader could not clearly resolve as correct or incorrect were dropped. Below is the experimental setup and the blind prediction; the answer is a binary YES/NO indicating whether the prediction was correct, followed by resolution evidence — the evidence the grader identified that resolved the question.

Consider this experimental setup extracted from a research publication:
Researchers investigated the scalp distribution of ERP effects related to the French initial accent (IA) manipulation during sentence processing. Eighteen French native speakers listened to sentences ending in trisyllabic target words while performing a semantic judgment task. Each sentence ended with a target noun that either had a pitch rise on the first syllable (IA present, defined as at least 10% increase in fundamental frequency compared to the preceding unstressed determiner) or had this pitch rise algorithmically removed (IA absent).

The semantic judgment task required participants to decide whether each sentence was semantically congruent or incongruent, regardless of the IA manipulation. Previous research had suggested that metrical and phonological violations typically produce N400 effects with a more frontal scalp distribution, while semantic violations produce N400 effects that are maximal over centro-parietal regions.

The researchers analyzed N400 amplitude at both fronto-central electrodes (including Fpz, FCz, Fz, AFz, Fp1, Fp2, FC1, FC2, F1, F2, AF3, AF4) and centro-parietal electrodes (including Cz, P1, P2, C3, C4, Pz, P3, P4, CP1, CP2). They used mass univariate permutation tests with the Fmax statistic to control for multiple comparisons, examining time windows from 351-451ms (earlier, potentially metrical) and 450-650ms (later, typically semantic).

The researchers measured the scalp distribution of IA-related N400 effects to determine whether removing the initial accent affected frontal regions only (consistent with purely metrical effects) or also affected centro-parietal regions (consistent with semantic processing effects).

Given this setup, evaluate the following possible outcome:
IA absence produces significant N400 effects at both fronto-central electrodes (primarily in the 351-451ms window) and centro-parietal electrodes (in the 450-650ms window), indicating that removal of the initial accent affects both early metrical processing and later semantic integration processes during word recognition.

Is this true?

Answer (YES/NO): YES